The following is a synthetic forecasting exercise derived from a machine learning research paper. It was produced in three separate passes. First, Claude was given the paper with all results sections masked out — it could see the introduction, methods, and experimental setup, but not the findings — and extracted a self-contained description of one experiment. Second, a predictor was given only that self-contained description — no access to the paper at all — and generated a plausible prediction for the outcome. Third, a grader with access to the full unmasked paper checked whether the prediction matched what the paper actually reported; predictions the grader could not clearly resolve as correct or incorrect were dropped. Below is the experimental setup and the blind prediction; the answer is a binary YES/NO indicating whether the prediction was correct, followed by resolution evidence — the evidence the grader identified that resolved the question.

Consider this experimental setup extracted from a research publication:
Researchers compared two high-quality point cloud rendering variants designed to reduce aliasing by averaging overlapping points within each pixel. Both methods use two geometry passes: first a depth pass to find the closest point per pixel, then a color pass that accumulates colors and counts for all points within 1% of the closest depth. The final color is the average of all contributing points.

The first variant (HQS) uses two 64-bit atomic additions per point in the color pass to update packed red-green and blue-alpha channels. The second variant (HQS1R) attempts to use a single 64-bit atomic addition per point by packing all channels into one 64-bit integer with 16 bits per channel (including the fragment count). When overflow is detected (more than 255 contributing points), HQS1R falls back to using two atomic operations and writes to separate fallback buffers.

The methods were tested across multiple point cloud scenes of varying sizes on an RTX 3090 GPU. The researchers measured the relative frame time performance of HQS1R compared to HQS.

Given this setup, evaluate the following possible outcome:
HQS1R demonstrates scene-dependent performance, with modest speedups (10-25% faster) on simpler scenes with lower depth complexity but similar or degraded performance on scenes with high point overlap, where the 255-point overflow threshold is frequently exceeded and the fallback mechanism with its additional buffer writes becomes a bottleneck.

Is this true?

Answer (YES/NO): NO